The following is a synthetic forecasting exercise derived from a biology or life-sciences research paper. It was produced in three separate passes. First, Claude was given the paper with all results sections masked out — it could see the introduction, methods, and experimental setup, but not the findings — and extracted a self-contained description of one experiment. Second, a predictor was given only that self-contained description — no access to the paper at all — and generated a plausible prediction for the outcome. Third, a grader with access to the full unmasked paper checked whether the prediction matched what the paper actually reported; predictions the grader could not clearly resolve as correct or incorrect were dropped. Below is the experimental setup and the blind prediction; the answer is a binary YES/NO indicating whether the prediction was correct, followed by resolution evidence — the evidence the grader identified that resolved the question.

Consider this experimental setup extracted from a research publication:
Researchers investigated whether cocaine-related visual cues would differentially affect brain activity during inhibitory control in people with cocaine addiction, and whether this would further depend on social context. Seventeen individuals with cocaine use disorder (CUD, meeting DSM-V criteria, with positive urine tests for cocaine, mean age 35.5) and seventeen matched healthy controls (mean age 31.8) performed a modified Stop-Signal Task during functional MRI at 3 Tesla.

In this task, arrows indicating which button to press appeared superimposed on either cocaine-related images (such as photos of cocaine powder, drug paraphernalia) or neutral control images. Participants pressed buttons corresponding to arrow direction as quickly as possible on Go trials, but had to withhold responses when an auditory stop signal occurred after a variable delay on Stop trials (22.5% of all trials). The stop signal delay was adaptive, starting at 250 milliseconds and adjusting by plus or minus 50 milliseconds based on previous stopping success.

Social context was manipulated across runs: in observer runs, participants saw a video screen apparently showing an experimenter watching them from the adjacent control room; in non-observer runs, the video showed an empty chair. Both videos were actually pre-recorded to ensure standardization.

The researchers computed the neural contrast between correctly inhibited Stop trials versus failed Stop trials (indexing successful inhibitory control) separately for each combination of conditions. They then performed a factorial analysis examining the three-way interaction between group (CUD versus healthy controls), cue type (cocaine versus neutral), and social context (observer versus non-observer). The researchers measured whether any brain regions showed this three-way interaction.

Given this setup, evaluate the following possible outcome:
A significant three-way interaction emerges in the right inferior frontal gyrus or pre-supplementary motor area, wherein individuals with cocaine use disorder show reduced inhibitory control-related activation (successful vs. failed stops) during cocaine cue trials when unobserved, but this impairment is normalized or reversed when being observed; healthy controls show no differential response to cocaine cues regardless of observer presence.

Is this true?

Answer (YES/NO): NO